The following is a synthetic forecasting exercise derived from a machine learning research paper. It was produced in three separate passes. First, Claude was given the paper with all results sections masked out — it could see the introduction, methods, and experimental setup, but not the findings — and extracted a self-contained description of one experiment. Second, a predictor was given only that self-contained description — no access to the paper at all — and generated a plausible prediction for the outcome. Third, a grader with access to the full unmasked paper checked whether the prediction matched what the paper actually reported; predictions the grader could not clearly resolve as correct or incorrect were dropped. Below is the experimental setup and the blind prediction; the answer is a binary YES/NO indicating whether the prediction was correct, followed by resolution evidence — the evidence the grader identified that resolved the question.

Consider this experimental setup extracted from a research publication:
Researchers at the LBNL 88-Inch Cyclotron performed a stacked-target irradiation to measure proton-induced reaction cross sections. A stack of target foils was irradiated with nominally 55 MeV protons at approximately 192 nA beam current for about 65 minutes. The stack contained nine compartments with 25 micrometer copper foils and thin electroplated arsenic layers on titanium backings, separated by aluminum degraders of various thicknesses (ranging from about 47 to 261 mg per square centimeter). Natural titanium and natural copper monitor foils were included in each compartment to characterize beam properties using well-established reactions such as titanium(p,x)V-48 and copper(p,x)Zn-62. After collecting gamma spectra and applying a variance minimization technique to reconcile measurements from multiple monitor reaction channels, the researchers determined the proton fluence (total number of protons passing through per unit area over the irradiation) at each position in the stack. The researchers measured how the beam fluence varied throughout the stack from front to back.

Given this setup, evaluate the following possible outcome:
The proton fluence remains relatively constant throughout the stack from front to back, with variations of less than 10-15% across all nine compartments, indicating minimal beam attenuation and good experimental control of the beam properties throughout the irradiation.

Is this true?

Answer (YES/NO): YES